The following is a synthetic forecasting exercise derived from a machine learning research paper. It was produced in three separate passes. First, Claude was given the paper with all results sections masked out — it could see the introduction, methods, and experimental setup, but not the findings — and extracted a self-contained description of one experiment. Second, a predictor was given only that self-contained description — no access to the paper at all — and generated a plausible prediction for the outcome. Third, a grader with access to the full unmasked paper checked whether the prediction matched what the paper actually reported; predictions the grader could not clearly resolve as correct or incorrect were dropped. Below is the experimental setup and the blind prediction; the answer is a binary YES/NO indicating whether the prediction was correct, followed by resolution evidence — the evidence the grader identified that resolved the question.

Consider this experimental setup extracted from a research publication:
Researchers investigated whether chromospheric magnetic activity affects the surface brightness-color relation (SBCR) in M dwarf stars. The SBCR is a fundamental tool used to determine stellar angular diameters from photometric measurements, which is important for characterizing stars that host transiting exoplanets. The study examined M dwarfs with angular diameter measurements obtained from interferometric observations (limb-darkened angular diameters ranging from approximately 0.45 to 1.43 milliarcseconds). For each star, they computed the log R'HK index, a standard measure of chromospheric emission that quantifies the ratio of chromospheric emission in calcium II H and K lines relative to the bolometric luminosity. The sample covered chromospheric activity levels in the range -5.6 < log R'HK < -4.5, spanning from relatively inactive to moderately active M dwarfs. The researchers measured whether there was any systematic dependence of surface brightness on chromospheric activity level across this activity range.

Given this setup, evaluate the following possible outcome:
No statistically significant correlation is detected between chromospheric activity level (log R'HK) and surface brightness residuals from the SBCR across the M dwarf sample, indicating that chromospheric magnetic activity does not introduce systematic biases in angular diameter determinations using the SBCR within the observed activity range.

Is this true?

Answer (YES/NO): YES